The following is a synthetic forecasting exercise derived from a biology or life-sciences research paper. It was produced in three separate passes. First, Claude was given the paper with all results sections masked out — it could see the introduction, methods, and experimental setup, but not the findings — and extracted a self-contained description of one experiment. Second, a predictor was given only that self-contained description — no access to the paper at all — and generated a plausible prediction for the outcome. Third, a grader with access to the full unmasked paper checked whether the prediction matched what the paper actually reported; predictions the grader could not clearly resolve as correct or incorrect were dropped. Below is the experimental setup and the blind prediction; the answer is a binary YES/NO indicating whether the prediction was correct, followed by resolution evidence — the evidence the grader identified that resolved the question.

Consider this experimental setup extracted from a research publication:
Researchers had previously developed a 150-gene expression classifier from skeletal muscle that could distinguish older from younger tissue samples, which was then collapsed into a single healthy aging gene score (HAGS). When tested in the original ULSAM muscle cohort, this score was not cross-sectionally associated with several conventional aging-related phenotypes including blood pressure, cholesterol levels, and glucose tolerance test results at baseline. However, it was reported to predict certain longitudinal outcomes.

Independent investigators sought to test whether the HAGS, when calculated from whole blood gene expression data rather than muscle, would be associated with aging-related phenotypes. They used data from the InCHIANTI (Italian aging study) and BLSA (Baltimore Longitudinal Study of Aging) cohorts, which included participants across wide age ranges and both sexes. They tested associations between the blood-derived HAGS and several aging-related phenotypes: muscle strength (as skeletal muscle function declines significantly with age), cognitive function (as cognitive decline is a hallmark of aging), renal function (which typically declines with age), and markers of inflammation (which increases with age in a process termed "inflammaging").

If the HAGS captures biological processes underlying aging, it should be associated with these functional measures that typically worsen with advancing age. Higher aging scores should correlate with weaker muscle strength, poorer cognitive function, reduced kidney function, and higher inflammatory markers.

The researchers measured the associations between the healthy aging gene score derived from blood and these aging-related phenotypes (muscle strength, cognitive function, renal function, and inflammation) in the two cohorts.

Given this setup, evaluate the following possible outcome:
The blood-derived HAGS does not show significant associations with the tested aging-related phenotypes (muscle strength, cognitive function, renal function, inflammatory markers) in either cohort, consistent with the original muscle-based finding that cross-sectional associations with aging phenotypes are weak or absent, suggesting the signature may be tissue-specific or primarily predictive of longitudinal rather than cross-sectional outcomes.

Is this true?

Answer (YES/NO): NO